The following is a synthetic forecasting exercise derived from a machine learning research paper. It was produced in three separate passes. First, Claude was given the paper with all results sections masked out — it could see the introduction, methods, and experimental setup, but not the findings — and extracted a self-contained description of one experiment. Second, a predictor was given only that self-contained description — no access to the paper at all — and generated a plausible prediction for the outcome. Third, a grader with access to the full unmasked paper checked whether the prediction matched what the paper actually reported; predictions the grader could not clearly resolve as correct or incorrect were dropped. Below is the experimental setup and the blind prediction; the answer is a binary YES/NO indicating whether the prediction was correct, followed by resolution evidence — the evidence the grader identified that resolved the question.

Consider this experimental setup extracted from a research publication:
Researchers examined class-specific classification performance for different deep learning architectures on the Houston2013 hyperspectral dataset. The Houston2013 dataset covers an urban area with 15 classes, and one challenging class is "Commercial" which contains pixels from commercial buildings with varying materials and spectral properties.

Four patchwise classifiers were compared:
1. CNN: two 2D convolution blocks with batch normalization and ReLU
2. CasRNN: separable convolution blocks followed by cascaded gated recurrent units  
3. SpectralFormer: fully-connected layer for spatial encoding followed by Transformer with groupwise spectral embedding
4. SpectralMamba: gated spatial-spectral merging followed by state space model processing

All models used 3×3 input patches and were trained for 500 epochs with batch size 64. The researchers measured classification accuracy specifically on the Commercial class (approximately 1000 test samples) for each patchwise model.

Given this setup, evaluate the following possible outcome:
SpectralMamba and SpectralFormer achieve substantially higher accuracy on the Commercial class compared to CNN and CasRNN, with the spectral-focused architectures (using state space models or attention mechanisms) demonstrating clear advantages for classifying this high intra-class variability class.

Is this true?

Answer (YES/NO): NO